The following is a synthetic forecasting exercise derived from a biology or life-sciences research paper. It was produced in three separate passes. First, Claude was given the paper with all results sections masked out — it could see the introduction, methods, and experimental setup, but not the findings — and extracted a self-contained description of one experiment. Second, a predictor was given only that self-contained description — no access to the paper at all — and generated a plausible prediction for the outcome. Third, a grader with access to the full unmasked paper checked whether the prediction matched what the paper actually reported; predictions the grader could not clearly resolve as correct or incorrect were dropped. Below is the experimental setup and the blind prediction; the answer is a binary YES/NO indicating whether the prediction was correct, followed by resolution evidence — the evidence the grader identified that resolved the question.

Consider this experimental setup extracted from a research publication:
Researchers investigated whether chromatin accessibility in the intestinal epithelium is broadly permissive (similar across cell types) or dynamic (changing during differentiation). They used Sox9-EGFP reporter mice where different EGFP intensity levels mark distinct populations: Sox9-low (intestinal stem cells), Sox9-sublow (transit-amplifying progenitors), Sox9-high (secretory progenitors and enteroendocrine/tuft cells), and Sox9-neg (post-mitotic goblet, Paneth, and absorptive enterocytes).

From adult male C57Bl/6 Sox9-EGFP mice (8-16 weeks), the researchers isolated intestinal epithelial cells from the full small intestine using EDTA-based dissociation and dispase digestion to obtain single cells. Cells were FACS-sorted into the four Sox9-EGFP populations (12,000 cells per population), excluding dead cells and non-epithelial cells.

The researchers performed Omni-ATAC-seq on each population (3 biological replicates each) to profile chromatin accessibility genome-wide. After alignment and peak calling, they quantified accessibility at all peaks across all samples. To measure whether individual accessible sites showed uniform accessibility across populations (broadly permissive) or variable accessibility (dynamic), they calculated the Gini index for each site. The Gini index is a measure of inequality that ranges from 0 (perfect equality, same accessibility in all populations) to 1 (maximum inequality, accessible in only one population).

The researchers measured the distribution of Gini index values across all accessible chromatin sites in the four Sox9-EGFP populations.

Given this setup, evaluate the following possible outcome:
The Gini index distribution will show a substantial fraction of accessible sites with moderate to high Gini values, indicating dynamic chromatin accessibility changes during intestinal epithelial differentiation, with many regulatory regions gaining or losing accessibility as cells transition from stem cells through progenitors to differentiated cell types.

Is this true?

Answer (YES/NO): YES